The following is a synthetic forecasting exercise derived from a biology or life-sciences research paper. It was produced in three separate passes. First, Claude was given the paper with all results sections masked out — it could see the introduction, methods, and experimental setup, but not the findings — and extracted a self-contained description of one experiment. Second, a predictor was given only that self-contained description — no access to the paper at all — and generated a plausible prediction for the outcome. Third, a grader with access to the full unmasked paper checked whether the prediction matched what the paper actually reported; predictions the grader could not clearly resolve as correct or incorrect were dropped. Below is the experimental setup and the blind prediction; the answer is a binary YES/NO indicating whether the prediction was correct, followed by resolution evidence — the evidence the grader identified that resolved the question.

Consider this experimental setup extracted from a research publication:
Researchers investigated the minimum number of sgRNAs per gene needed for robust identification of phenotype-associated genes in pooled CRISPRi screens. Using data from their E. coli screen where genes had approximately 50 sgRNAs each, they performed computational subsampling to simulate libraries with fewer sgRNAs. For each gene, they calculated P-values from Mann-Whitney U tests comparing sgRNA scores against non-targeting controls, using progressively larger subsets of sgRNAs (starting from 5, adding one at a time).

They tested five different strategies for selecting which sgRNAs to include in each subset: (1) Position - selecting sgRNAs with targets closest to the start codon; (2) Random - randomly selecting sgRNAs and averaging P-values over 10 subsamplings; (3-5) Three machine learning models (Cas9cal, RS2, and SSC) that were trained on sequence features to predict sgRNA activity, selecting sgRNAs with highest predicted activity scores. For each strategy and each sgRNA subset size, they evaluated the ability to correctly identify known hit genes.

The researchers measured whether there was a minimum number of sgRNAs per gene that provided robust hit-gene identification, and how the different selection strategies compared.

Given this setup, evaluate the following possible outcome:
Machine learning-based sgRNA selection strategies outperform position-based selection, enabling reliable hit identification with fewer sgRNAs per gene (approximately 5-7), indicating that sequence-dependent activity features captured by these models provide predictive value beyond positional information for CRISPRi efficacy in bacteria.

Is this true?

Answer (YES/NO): NO